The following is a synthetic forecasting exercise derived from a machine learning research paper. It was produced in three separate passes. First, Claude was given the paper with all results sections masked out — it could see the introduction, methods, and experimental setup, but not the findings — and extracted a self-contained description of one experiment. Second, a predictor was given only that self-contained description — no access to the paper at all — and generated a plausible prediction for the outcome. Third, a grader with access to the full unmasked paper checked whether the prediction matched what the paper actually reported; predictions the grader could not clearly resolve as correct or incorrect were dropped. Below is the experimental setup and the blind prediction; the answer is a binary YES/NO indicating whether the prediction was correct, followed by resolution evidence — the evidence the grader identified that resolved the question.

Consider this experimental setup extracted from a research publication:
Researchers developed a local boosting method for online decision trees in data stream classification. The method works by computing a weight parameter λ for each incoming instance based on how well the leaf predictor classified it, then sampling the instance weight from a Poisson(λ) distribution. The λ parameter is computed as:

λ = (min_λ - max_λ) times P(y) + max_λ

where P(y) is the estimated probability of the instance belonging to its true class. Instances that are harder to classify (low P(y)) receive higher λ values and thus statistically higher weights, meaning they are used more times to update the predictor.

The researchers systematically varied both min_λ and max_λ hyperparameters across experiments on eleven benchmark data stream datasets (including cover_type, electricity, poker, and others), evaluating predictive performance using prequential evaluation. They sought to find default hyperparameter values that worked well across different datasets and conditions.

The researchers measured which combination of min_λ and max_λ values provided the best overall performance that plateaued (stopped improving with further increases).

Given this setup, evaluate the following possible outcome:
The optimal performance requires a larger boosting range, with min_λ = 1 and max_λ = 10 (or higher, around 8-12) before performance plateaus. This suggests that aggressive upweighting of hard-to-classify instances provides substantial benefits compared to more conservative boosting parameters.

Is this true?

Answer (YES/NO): YES